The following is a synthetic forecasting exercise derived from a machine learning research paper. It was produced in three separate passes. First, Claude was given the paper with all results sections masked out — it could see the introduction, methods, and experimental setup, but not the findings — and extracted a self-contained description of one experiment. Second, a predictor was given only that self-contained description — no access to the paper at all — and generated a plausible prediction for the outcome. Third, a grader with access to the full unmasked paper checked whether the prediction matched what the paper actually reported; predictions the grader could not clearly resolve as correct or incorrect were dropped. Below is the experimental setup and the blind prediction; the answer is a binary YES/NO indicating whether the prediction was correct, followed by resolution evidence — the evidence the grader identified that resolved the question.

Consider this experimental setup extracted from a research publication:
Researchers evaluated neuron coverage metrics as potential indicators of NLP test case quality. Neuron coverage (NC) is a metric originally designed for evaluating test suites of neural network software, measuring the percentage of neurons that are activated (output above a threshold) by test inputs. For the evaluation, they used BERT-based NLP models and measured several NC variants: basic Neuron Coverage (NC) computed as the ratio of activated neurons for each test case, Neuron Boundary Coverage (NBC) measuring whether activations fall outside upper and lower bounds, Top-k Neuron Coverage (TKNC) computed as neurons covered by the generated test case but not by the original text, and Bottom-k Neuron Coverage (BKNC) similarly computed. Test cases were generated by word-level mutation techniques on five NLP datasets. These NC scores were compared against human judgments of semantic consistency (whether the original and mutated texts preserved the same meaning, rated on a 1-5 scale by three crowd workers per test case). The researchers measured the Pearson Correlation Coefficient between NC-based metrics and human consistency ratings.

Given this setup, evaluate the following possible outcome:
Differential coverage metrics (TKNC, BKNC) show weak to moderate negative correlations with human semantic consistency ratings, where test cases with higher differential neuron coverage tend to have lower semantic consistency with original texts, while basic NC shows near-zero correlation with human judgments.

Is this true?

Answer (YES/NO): NO